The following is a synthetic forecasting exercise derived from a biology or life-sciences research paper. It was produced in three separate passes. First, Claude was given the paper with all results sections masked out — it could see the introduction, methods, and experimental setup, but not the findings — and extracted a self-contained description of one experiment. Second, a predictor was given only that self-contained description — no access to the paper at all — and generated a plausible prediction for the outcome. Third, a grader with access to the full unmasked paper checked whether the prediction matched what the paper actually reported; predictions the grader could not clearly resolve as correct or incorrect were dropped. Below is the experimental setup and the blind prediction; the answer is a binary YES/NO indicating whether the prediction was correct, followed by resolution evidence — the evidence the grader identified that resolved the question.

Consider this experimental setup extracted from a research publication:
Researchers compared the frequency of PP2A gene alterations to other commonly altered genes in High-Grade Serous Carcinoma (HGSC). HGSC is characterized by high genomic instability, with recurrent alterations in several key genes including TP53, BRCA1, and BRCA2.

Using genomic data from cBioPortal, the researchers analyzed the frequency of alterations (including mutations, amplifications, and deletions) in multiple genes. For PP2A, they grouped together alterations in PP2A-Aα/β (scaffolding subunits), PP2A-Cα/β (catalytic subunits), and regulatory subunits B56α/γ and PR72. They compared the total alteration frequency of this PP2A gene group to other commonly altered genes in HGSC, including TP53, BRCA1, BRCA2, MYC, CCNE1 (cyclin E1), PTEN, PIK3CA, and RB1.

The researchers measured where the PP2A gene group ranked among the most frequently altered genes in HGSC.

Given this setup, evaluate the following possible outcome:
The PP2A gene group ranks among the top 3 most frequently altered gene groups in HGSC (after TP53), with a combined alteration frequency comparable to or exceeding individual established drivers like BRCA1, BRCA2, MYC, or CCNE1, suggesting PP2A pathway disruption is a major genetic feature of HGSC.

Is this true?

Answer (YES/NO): NO